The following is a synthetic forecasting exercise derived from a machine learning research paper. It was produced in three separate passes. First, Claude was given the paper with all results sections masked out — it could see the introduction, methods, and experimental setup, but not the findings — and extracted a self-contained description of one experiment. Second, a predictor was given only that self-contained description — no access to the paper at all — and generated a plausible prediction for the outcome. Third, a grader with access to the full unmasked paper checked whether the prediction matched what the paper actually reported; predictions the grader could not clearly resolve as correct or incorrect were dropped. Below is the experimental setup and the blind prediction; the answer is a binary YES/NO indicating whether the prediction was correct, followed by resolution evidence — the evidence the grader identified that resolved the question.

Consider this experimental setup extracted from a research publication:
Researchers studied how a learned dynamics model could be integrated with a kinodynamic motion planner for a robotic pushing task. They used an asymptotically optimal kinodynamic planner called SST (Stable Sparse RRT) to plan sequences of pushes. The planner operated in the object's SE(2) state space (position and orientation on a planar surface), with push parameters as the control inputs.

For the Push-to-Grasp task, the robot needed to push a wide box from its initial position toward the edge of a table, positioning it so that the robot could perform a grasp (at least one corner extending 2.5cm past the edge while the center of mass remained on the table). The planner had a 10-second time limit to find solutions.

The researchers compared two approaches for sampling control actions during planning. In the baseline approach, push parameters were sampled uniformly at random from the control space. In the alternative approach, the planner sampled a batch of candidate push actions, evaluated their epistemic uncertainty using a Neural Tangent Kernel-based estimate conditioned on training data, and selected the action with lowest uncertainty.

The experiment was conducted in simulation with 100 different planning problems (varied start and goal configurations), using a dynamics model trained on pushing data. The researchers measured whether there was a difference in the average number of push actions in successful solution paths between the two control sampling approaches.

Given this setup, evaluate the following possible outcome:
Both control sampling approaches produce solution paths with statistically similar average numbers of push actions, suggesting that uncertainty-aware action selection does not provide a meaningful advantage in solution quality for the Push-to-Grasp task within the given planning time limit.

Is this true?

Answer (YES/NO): NO